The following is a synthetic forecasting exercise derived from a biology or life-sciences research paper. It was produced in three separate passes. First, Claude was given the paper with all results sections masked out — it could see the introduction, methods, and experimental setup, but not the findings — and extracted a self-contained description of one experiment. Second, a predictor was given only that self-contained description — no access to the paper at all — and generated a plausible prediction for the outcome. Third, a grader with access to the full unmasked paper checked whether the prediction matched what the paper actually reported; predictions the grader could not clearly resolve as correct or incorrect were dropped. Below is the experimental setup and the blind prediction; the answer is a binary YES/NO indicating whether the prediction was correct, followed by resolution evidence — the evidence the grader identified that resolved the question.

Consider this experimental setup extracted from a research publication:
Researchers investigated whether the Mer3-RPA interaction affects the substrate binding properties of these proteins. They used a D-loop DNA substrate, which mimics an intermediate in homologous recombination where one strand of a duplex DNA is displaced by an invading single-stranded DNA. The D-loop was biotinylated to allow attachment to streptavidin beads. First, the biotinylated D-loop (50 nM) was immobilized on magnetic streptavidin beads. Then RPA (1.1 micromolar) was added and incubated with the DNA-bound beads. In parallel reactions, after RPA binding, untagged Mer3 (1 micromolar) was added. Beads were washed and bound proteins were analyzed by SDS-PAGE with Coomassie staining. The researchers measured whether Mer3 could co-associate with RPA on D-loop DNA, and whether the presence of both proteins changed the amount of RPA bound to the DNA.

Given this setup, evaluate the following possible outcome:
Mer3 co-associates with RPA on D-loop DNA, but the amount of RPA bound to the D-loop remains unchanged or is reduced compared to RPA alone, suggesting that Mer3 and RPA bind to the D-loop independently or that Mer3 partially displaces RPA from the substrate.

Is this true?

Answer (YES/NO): NO